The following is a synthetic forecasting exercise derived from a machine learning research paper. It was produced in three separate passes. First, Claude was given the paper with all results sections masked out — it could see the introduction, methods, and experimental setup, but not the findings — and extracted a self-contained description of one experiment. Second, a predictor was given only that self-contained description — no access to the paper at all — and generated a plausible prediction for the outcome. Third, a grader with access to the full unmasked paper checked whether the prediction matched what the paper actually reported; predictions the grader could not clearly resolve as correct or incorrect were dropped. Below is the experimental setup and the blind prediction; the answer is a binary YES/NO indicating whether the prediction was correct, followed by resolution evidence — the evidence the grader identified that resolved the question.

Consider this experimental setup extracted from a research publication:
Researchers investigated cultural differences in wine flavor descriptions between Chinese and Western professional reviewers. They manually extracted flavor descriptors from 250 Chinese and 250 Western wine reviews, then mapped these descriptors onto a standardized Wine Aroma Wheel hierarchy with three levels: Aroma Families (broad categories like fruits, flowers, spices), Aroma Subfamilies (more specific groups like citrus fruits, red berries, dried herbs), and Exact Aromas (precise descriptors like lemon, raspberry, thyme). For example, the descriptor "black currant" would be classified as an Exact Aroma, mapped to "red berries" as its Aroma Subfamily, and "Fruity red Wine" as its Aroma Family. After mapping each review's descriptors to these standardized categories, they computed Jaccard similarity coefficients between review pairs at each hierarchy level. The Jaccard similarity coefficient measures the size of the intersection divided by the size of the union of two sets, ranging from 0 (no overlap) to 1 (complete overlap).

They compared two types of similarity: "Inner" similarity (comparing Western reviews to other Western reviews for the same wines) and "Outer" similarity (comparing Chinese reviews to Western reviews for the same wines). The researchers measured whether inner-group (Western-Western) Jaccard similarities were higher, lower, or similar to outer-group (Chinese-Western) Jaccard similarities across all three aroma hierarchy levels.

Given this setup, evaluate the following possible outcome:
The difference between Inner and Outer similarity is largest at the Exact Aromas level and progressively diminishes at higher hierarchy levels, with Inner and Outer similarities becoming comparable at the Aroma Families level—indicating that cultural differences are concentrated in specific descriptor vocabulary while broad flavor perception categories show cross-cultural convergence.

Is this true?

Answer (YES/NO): NO